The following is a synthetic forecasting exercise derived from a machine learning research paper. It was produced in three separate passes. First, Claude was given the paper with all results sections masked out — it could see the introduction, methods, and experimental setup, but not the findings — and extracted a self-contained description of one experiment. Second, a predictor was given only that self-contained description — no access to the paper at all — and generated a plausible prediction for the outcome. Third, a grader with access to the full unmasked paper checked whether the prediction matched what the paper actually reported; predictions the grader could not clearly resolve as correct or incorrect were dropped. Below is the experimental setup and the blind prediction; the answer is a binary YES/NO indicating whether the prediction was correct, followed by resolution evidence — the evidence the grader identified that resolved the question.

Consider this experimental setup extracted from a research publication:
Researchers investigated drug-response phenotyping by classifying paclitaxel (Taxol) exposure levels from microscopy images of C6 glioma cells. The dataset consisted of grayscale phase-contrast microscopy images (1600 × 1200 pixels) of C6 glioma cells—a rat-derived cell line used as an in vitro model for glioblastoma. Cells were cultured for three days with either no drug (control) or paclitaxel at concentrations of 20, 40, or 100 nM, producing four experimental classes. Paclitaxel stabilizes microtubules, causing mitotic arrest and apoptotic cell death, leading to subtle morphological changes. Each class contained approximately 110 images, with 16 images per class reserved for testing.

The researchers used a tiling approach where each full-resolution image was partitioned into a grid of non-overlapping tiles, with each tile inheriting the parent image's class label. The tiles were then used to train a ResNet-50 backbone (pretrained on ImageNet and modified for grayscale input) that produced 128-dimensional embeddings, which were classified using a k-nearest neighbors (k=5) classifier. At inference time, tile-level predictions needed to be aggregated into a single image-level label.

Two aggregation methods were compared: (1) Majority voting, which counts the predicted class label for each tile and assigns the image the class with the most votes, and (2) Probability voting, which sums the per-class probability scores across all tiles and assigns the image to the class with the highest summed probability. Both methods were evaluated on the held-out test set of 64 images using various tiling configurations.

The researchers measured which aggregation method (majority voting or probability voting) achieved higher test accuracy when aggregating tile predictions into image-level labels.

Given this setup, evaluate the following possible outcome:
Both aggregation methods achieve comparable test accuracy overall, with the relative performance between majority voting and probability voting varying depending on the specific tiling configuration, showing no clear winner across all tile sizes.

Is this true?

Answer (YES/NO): NO